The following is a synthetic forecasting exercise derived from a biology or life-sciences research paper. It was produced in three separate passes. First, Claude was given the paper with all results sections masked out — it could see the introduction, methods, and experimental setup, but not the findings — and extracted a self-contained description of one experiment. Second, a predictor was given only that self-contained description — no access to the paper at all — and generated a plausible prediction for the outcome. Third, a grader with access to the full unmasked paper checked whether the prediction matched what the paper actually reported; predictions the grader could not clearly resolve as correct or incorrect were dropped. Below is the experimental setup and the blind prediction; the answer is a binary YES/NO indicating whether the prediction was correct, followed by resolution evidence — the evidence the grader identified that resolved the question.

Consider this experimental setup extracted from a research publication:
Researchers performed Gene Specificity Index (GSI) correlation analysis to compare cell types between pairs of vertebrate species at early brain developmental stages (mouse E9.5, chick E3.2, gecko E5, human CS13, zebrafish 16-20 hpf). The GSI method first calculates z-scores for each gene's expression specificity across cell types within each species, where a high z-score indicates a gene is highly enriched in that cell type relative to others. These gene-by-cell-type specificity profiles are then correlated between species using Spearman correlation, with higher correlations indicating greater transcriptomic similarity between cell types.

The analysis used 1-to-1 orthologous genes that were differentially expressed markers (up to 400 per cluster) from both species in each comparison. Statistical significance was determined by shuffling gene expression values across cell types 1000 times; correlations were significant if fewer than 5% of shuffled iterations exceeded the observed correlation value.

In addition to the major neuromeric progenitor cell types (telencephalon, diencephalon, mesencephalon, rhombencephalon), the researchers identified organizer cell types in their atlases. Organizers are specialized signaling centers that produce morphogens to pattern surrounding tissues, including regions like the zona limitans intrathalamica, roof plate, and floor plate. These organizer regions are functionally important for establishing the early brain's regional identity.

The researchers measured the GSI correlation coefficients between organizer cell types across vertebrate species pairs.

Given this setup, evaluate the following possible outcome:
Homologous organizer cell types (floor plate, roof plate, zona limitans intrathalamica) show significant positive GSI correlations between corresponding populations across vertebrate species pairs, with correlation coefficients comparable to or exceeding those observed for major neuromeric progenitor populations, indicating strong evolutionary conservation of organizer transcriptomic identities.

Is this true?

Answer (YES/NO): YES